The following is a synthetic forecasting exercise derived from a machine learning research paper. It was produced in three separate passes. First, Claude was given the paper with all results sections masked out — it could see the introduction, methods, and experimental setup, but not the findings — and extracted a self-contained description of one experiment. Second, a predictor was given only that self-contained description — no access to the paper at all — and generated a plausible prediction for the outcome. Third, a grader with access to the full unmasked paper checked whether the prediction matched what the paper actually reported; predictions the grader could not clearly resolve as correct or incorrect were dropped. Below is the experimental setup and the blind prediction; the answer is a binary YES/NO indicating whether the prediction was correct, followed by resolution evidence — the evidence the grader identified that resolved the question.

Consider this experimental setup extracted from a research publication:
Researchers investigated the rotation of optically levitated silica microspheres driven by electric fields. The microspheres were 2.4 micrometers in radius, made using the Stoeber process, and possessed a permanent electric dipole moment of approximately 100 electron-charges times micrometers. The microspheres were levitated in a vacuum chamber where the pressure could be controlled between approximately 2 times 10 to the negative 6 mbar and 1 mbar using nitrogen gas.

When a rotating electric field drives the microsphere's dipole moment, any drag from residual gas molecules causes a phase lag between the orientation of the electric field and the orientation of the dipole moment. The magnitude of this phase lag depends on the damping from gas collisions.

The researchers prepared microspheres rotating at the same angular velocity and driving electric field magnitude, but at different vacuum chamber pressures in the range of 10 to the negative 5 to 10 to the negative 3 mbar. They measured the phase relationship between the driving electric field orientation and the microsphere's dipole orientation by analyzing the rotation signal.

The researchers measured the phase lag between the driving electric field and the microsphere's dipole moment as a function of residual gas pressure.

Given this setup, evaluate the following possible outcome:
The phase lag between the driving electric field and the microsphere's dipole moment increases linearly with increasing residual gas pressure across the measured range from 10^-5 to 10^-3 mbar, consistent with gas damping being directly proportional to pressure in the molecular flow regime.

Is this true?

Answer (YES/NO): NO